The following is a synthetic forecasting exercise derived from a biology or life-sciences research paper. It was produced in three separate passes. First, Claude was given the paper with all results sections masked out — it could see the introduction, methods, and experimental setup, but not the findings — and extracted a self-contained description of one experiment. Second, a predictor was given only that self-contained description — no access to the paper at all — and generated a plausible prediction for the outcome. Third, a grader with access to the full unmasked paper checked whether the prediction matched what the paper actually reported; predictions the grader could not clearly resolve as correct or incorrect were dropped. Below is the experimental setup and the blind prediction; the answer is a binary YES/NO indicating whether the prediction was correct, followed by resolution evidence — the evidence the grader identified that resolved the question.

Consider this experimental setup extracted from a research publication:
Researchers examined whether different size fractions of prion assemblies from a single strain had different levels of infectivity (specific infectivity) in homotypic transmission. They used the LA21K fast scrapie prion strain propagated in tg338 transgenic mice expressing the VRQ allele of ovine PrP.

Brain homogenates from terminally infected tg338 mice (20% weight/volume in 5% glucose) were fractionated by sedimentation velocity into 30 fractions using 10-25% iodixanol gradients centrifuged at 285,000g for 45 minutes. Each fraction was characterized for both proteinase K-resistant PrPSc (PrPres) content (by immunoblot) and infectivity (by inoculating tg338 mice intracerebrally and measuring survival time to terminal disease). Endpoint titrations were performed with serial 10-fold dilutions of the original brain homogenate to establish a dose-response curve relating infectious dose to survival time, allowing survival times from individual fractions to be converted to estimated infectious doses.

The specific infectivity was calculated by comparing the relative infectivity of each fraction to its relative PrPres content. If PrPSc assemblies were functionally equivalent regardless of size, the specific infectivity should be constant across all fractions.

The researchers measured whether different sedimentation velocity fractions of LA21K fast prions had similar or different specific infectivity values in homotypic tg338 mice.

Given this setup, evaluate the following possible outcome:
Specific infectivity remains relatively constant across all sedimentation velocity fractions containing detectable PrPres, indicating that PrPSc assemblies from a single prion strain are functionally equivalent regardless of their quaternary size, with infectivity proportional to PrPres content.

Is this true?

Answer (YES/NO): NO